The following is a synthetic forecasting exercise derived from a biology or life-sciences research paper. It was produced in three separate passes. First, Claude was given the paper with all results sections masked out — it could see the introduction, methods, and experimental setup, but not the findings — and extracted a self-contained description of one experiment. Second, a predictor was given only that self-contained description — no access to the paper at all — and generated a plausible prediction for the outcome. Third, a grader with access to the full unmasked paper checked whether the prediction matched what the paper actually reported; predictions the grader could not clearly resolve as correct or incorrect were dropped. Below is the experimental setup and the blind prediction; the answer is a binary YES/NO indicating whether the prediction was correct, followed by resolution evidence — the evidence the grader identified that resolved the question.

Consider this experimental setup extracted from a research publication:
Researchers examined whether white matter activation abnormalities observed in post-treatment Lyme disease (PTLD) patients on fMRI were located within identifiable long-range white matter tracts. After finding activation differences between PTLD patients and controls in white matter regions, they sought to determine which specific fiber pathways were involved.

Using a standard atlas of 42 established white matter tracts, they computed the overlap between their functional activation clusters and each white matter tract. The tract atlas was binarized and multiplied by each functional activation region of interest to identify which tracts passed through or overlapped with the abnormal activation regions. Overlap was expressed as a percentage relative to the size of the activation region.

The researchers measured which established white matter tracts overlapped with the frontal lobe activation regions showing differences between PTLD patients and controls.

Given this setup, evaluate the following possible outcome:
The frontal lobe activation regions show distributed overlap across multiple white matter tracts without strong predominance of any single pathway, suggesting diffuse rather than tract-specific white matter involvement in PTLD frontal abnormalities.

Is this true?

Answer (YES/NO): NO